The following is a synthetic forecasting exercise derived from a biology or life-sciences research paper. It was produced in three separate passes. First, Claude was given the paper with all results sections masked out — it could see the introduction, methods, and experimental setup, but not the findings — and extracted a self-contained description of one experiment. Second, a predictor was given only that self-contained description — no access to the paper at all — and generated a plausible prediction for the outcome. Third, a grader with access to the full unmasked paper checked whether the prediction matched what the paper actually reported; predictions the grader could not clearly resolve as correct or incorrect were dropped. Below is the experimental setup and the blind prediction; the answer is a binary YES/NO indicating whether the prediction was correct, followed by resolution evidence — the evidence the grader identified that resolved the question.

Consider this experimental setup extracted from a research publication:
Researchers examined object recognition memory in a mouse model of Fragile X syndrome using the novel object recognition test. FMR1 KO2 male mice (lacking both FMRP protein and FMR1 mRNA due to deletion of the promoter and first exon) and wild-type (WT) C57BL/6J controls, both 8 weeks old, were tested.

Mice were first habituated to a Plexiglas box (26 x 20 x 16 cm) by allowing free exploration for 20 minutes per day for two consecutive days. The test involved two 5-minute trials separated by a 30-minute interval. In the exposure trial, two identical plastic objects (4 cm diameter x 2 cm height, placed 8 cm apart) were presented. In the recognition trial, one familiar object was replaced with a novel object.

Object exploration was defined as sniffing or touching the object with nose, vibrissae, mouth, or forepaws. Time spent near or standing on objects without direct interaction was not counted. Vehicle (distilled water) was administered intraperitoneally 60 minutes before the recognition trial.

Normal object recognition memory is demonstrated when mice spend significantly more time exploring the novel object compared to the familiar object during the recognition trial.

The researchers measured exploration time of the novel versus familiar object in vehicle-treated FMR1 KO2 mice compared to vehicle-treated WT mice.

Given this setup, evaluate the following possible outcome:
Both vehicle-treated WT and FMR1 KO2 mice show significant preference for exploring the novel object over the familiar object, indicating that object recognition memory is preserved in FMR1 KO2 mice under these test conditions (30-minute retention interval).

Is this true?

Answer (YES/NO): NO